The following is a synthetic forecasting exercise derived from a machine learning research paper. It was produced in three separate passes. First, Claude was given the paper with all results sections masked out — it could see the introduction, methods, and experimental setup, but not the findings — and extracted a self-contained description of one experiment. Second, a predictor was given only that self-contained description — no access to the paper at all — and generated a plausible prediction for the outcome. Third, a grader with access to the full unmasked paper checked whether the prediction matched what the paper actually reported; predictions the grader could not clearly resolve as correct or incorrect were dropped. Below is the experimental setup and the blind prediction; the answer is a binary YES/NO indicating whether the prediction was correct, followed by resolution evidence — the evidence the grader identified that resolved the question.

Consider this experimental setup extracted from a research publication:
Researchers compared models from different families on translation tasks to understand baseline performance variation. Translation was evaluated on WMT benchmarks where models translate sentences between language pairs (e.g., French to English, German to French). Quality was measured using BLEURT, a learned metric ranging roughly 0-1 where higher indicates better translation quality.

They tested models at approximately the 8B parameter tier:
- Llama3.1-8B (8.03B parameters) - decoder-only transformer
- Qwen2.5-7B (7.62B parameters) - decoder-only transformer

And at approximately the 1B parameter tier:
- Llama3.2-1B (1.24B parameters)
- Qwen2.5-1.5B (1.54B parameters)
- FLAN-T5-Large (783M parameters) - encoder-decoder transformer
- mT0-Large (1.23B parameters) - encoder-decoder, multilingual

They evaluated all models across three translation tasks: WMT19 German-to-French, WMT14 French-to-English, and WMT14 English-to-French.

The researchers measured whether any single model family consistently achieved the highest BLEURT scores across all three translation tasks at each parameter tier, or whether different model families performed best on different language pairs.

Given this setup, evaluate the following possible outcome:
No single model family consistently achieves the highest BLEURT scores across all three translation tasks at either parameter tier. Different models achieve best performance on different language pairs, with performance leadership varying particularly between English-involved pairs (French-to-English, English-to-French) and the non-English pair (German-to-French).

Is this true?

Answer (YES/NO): NO